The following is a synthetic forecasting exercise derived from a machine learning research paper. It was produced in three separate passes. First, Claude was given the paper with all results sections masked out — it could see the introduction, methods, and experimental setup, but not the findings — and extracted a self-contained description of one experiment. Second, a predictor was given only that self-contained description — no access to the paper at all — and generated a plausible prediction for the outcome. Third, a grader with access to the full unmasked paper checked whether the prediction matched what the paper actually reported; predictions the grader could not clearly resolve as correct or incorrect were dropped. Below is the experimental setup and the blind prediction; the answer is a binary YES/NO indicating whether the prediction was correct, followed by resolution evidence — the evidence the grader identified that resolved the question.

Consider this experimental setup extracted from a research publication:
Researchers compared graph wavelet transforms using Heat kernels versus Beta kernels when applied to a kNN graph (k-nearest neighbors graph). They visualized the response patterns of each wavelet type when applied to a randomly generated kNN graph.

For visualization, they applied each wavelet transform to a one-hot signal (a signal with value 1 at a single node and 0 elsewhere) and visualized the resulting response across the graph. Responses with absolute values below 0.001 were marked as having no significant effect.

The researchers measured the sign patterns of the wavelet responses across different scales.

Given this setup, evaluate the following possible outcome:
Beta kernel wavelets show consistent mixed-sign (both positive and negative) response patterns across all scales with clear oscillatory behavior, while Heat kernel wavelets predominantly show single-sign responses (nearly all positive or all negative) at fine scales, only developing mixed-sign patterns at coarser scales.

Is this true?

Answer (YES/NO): NO